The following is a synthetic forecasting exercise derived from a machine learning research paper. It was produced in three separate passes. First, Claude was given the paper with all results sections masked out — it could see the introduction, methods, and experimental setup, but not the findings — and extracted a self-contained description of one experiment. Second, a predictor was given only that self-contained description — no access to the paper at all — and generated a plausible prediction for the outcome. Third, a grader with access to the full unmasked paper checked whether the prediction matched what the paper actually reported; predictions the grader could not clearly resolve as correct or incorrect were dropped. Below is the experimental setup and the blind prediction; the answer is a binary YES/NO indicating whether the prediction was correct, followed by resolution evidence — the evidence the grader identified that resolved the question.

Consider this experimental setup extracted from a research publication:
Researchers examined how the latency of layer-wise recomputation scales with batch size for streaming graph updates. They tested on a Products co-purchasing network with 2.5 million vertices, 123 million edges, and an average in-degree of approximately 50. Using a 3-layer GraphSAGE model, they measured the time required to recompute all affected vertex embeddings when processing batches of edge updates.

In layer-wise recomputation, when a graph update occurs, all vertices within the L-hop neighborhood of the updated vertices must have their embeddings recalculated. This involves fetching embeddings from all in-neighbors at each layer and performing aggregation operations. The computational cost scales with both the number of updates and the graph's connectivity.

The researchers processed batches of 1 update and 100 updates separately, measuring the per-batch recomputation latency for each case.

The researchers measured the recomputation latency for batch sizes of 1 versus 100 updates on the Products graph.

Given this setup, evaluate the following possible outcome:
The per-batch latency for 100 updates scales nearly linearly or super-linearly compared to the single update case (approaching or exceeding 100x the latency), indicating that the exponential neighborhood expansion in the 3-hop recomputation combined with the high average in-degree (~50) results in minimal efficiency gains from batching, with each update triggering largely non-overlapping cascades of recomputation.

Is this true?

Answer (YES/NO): YES